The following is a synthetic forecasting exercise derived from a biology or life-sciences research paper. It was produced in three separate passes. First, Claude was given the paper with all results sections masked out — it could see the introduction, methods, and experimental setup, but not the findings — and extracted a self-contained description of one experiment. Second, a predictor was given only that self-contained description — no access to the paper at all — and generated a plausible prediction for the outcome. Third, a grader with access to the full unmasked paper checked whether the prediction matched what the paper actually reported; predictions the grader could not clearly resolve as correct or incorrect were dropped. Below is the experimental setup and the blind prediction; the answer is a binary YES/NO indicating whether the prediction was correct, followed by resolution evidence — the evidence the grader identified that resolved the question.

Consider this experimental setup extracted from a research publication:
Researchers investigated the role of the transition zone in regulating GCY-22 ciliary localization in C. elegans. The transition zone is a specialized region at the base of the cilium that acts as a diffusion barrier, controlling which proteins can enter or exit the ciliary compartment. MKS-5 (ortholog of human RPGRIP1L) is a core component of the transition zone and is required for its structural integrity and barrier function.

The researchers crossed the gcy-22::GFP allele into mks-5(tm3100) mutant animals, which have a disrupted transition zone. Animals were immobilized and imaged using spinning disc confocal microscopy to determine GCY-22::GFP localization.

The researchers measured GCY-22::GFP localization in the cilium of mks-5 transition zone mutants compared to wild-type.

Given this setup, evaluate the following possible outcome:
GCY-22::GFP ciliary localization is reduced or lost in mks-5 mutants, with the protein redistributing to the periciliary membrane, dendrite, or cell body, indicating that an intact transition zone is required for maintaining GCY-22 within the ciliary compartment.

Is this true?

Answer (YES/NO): NO